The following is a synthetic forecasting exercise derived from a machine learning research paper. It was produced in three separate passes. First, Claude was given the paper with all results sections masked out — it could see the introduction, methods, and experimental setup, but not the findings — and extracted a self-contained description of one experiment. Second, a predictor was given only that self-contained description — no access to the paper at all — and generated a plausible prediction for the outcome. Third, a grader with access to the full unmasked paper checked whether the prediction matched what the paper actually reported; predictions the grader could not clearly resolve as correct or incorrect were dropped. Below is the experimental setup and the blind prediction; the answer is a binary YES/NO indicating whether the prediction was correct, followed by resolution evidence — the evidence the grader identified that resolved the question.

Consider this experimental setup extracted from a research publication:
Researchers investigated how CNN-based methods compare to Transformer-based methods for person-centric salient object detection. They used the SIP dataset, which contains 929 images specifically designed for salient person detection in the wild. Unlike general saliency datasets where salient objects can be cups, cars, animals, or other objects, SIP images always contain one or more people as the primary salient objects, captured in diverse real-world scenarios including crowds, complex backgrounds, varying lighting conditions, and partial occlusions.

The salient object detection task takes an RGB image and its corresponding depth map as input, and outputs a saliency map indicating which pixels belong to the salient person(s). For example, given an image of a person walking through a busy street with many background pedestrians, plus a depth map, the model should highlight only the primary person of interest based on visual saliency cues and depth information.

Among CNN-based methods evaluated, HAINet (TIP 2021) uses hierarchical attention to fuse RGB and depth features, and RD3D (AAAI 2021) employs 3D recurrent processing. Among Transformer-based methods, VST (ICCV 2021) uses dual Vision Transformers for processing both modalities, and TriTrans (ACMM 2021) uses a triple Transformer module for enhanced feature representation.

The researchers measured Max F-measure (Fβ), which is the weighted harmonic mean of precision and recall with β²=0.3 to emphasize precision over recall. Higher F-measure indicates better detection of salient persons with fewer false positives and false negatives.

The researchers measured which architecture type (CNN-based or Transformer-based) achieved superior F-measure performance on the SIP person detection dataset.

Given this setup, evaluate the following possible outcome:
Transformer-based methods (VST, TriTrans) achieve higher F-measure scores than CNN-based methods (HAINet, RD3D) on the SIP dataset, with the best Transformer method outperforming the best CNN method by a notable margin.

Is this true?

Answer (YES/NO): NO